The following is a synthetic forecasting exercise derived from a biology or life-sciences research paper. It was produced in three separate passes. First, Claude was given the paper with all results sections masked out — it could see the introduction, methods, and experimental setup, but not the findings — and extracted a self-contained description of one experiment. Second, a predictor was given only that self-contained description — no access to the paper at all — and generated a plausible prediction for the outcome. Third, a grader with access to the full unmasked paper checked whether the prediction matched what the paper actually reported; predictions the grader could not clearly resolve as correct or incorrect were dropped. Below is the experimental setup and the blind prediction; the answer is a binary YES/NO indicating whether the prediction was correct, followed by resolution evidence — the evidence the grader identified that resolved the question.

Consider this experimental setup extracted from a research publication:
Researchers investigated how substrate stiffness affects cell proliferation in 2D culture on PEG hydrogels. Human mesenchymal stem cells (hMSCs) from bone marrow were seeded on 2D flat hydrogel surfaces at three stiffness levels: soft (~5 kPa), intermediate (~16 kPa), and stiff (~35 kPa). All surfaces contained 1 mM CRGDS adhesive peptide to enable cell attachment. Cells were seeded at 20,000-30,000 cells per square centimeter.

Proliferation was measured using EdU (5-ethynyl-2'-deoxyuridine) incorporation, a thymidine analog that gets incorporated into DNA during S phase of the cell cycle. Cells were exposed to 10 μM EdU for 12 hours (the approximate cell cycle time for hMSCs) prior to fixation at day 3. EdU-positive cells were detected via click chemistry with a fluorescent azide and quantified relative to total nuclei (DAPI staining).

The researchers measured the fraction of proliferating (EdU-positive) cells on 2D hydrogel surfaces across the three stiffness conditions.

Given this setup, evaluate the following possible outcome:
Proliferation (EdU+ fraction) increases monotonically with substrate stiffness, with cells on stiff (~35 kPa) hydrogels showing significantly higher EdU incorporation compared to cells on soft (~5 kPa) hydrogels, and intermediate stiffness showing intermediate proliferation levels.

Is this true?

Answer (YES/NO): YES